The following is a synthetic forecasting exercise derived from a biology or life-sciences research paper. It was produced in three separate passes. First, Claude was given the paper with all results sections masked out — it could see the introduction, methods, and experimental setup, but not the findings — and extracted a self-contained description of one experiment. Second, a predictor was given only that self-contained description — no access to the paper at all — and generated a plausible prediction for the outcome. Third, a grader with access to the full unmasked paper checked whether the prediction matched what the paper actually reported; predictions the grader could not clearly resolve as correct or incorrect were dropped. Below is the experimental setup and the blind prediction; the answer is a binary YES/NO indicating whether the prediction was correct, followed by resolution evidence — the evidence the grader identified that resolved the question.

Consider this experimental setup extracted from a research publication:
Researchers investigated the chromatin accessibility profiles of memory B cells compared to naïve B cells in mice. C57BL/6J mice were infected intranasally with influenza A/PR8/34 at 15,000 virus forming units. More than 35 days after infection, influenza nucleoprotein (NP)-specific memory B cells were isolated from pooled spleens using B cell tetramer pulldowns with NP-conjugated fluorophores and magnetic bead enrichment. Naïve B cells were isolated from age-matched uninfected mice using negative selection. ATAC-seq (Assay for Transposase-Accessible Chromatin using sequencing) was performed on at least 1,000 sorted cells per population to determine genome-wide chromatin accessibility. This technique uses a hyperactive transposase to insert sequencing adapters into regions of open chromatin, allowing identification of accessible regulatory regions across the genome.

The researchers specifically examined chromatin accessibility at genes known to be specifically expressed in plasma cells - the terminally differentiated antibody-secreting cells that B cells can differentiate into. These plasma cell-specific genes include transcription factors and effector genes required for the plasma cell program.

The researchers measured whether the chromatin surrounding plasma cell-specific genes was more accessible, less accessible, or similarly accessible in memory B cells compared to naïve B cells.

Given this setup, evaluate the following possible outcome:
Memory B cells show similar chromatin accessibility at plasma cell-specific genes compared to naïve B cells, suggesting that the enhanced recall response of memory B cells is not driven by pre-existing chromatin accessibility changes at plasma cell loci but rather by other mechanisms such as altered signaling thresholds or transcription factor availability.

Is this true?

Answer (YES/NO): NO